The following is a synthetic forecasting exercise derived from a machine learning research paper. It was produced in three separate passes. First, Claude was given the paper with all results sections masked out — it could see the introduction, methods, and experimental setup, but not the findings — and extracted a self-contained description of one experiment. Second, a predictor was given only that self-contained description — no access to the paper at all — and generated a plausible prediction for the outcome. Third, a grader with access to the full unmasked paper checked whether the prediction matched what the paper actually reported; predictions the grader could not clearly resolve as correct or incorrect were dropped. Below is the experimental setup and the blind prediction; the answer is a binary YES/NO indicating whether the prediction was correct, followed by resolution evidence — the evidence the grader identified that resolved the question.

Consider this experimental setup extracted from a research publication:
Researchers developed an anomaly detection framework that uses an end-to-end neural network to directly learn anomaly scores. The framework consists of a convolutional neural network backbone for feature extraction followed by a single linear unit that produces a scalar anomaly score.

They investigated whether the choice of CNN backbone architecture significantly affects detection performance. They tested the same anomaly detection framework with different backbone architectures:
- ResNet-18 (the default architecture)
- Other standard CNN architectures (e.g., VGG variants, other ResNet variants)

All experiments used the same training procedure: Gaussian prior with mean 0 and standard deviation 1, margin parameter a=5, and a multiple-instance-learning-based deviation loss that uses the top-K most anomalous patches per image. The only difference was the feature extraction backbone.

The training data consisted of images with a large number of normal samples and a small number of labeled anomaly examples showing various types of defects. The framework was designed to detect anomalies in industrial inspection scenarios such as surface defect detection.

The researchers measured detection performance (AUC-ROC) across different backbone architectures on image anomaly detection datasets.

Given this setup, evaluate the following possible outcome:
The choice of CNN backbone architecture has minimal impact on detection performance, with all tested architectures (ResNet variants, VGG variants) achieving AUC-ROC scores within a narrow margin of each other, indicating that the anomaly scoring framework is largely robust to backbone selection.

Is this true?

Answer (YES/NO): NO